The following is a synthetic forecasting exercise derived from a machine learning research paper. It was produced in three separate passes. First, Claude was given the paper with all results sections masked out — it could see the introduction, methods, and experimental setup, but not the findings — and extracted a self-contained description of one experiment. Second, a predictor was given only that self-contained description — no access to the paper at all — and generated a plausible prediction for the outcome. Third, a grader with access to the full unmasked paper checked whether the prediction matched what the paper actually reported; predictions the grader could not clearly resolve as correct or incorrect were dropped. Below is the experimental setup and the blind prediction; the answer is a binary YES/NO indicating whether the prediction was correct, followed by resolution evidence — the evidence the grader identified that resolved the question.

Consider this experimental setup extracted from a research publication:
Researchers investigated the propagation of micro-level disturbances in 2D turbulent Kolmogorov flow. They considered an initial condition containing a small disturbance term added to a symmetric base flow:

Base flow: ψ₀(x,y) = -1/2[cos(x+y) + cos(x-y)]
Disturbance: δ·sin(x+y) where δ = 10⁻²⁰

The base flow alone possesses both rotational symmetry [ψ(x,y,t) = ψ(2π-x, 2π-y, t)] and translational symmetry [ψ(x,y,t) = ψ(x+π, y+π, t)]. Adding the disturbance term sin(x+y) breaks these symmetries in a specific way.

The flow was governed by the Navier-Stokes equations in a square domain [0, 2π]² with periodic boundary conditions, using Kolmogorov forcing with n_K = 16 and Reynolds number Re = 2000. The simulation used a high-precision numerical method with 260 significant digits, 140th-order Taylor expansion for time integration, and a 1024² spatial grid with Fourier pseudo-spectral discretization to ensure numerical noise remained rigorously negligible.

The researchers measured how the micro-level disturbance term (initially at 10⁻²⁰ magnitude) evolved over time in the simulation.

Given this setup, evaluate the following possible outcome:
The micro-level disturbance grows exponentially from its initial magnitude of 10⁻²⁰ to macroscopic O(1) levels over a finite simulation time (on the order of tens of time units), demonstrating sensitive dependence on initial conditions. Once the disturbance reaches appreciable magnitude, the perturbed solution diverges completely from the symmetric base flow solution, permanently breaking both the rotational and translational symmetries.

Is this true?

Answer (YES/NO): NO